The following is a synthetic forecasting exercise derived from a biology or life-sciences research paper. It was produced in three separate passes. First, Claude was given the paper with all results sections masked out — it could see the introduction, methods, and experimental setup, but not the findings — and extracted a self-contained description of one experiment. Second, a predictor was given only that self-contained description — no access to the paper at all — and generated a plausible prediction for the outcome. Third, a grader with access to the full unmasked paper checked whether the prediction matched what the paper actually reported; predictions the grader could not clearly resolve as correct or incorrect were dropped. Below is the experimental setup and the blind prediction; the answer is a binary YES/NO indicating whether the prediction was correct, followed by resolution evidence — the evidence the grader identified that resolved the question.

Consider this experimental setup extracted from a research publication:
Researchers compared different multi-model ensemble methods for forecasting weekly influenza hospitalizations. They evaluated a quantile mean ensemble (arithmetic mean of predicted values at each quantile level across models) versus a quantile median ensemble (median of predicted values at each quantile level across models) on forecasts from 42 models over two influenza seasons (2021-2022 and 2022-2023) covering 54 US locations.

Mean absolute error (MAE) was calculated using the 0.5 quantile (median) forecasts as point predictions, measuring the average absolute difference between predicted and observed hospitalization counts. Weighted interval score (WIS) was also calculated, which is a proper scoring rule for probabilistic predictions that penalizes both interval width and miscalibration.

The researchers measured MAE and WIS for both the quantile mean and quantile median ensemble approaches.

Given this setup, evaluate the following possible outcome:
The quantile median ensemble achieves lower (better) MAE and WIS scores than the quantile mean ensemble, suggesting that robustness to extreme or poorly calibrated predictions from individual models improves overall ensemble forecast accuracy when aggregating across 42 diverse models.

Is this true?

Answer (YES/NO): YES